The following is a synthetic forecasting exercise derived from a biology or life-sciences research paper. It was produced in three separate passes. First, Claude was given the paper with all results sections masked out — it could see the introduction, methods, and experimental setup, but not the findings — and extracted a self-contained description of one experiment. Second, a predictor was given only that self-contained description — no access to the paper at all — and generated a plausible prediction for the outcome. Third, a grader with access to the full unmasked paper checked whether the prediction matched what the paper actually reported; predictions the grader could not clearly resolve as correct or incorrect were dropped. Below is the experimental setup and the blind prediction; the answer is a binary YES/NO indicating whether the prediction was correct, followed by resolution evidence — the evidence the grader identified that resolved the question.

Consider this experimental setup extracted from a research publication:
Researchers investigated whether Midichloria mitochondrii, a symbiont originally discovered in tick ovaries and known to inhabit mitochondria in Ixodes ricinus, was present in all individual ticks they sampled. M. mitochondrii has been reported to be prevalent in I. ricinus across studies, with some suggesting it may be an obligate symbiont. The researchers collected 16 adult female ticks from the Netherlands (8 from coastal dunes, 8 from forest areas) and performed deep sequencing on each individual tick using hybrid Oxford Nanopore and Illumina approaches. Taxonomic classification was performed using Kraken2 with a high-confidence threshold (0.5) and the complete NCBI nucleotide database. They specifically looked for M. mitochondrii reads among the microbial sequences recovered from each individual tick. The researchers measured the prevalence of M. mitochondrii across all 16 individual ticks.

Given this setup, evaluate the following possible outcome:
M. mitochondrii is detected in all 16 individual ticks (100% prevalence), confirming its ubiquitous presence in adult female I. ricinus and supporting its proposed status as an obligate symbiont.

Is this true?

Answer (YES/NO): NO